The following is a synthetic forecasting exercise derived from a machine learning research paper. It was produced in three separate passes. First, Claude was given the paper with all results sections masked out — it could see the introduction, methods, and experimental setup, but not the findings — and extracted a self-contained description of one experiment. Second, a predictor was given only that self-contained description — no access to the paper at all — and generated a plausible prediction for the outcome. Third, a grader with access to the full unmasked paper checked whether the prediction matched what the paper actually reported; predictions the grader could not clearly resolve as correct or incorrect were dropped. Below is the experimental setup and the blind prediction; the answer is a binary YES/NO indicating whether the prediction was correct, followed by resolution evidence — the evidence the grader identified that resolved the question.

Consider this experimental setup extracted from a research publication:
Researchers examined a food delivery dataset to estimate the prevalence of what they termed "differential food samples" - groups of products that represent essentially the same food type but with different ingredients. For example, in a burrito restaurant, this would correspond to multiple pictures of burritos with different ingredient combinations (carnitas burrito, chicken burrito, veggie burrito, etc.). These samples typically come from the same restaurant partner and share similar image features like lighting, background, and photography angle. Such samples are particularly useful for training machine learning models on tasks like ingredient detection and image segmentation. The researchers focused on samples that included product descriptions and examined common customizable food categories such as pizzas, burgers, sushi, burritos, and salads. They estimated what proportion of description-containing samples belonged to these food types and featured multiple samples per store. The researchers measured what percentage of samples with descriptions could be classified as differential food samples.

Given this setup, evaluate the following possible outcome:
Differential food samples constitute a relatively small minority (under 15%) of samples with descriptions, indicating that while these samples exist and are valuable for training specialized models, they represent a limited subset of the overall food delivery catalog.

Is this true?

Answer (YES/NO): YES